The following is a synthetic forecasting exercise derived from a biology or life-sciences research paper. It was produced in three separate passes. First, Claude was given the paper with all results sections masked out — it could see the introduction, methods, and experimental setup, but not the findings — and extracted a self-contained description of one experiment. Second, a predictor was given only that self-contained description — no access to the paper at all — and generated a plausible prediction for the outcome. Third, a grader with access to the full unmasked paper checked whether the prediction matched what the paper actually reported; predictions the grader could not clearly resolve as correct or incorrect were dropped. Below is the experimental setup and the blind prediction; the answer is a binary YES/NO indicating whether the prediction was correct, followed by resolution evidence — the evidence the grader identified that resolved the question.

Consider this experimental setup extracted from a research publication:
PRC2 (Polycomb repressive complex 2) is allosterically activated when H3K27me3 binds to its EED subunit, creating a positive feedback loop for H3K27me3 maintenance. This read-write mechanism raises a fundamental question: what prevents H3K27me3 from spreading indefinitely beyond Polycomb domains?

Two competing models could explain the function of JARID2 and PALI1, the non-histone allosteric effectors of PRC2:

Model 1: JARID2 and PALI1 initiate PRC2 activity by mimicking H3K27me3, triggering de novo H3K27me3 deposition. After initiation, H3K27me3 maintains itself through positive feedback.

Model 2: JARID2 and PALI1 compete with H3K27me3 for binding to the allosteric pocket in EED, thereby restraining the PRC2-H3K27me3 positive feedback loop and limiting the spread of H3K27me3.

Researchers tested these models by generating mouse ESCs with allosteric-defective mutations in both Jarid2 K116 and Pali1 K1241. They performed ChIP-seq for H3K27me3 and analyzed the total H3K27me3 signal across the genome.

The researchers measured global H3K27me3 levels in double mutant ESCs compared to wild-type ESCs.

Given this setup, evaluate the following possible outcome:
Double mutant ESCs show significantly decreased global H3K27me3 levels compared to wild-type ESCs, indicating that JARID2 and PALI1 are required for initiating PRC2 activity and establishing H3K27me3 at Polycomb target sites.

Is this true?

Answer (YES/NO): NO